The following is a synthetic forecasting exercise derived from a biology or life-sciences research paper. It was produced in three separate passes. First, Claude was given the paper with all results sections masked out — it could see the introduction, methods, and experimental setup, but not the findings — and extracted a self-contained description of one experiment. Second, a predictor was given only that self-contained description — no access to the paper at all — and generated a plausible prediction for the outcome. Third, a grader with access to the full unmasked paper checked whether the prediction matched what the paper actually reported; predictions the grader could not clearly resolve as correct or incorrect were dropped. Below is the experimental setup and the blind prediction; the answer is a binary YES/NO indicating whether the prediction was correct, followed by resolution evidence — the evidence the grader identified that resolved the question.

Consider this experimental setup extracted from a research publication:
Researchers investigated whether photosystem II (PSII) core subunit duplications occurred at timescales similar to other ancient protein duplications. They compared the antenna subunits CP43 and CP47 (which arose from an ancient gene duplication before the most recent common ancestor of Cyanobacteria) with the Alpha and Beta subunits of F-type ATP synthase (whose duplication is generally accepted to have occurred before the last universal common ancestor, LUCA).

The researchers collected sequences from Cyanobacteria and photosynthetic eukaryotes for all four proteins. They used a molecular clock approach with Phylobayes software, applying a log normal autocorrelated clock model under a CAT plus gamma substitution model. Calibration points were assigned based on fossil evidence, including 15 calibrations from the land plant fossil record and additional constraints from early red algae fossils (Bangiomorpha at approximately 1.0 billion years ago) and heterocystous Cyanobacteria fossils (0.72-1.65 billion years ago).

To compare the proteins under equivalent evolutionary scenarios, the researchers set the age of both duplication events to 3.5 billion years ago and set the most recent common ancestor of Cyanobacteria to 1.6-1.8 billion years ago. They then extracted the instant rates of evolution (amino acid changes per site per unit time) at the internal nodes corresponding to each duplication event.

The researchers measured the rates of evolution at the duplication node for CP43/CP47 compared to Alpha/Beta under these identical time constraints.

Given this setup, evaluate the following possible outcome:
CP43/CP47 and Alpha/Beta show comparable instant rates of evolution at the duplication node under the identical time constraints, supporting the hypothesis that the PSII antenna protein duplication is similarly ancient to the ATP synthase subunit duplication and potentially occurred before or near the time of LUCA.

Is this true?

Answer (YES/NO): YES